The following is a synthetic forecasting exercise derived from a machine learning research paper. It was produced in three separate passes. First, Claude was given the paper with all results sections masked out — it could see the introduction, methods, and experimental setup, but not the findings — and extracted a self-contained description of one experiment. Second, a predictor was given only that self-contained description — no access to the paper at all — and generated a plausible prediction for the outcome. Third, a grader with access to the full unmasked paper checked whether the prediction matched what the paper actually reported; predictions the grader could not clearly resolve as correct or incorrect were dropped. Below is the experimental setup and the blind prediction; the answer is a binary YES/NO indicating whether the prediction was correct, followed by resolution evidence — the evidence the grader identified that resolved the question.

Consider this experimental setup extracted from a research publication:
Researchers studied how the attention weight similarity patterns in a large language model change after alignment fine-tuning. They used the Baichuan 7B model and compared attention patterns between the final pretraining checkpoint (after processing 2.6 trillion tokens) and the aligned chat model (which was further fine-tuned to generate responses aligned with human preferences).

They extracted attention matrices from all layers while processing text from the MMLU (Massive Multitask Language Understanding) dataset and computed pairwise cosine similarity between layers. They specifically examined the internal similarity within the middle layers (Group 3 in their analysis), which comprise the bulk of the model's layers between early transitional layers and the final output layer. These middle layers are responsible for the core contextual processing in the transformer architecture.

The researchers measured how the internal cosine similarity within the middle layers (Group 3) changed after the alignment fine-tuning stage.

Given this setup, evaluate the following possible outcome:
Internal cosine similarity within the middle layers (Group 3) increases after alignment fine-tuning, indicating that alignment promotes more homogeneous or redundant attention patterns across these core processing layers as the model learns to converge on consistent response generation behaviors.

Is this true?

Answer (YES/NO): YES